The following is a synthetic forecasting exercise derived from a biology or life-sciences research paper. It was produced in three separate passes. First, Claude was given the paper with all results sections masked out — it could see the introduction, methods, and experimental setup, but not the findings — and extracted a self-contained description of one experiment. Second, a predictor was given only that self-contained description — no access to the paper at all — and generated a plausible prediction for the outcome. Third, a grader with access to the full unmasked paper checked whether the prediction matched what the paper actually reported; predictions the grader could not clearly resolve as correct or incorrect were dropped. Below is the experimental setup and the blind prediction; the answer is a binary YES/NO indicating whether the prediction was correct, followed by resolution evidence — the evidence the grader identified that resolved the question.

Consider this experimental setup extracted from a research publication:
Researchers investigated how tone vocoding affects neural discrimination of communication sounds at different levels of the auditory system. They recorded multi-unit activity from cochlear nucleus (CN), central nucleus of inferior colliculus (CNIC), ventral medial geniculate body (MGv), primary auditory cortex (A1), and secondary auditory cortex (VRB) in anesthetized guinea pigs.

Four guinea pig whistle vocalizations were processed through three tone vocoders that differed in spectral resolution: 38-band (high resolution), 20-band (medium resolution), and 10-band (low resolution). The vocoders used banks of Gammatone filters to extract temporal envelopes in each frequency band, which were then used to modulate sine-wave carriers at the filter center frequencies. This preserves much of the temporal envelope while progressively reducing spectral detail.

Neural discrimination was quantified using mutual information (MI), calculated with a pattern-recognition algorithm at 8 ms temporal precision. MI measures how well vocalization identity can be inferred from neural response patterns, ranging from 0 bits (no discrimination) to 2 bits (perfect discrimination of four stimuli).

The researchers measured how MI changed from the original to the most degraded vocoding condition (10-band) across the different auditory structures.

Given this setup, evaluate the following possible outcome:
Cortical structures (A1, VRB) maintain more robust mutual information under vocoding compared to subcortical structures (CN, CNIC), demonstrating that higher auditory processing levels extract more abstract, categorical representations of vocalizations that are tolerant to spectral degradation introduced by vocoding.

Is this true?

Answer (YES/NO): NO